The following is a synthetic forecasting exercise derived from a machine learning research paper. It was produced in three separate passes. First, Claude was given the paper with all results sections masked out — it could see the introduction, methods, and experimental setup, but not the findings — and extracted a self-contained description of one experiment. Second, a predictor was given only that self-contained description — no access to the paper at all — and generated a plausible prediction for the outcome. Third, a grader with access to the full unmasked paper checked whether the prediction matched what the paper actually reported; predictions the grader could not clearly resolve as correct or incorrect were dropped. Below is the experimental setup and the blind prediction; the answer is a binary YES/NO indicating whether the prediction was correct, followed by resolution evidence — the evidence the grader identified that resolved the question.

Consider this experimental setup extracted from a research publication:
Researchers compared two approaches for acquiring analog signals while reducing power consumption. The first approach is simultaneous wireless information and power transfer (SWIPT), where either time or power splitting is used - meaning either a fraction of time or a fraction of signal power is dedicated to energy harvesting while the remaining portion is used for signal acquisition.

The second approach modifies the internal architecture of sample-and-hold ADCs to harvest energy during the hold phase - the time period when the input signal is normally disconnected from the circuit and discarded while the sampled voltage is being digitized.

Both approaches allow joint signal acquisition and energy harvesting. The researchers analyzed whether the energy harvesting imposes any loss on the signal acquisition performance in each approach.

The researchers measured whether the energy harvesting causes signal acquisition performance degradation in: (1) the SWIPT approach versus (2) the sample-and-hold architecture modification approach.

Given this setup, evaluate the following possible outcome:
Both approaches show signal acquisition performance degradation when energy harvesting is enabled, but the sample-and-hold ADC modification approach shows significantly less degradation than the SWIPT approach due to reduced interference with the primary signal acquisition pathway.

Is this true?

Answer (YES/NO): NO